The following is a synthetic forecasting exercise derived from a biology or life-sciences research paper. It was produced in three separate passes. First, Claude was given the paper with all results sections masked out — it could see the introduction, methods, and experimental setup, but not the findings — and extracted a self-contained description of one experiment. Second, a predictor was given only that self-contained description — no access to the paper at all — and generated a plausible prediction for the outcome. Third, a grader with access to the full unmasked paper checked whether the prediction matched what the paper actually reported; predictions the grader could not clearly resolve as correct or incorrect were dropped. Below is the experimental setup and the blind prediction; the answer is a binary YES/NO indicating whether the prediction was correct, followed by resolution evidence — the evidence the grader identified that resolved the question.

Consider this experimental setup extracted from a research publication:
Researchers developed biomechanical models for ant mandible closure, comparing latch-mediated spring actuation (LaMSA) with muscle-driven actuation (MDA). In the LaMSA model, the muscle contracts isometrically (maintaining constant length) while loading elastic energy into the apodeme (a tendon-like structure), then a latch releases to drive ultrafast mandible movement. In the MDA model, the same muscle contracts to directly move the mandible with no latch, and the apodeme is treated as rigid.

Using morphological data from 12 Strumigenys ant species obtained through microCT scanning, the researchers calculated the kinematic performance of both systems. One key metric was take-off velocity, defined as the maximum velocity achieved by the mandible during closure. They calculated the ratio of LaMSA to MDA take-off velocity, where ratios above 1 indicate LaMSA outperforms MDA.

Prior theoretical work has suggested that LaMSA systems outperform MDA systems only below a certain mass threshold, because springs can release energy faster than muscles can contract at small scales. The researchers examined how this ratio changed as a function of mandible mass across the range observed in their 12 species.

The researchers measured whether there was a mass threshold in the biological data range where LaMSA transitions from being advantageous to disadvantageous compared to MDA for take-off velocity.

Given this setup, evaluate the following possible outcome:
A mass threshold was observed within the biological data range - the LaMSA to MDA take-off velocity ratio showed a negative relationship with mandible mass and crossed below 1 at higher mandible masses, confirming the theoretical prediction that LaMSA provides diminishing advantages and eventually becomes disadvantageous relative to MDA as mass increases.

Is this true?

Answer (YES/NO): YES